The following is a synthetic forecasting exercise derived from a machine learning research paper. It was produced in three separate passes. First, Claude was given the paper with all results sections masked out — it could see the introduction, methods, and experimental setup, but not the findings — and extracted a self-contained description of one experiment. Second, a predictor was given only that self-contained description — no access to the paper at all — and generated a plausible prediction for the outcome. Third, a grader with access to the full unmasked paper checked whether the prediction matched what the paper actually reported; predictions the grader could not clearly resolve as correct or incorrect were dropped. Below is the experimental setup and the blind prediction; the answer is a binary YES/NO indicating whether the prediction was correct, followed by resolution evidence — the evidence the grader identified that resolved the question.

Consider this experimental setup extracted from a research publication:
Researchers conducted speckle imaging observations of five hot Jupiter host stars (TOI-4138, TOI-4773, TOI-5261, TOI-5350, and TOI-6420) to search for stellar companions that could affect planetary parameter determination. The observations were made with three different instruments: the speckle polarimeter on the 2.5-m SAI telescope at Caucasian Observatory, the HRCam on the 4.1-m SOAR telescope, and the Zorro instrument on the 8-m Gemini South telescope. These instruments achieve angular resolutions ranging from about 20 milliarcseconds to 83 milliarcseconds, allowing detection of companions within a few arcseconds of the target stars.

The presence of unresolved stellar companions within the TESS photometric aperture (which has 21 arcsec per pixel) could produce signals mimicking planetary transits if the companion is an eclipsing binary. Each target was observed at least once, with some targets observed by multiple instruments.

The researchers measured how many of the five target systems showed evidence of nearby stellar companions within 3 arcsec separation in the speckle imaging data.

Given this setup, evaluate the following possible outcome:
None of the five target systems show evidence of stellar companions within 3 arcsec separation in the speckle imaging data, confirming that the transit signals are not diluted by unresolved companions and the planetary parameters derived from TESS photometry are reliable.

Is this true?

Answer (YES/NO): NO